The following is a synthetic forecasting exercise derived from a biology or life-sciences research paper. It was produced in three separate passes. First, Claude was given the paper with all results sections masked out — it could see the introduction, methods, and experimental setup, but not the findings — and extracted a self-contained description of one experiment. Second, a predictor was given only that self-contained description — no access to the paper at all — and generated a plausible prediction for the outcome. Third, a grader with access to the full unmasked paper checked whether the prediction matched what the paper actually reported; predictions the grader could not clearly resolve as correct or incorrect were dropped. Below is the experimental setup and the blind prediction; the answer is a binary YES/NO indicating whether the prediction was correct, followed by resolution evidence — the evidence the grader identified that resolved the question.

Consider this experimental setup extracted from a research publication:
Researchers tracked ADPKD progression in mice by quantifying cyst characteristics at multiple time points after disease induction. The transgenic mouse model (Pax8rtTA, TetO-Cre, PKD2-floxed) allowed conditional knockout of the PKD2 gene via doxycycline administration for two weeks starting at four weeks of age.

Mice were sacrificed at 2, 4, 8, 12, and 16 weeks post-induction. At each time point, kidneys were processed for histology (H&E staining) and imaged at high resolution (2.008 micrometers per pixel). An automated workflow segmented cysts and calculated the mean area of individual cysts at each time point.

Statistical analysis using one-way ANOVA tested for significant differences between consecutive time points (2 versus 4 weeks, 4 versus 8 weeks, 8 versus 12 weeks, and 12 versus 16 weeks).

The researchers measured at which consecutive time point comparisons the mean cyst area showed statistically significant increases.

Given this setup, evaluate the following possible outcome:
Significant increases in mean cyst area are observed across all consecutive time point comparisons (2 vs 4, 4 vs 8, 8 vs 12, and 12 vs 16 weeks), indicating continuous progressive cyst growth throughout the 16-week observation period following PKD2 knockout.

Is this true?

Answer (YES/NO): NO